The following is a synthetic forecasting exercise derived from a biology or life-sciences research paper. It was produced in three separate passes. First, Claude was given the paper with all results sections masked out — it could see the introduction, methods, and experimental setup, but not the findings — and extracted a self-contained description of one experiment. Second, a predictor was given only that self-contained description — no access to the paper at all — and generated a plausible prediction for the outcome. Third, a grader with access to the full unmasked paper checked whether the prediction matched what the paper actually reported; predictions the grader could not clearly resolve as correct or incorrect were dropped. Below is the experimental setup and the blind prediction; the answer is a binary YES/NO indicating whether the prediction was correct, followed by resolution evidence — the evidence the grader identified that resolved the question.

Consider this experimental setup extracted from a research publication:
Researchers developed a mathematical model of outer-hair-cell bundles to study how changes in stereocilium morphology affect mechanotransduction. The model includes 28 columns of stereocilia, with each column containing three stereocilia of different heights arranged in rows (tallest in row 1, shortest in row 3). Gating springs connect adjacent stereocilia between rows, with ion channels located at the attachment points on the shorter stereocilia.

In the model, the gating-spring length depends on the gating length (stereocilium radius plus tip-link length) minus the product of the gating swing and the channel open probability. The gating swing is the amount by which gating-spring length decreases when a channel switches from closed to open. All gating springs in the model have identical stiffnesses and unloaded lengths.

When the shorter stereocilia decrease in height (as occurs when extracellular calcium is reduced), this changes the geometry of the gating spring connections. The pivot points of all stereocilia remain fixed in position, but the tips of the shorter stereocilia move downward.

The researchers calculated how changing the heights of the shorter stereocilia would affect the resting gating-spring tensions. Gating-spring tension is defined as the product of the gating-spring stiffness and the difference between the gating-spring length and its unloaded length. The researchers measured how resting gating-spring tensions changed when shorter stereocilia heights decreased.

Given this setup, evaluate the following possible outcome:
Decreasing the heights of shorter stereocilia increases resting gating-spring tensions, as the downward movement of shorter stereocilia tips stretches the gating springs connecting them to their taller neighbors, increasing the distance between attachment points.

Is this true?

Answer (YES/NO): YES